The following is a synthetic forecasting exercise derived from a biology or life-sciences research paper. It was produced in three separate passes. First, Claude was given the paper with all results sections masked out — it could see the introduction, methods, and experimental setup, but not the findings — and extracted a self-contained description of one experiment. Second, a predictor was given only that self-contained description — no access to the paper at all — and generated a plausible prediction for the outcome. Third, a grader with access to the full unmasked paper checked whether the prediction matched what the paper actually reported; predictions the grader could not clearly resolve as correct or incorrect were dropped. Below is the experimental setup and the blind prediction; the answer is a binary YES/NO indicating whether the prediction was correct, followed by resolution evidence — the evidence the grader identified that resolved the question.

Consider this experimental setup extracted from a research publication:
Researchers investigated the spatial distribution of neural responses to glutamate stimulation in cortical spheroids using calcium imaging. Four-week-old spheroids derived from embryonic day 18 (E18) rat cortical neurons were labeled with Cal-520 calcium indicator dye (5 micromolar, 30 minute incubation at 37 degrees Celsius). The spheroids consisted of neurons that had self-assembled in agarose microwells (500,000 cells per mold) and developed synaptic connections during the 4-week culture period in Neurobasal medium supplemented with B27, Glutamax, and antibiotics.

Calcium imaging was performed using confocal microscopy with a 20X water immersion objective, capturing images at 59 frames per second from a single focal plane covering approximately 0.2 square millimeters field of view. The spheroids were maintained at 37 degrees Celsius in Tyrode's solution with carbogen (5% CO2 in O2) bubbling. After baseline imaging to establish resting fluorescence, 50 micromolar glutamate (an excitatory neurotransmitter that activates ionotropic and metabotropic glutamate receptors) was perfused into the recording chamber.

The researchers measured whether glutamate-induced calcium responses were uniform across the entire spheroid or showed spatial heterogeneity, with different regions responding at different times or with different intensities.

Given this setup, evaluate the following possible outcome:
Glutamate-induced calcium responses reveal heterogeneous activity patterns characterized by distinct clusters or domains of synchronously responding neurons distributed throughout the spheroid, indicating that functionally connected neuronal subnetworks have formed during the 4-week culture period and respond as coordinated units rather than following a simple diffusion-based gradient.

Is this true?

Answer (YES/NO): NO